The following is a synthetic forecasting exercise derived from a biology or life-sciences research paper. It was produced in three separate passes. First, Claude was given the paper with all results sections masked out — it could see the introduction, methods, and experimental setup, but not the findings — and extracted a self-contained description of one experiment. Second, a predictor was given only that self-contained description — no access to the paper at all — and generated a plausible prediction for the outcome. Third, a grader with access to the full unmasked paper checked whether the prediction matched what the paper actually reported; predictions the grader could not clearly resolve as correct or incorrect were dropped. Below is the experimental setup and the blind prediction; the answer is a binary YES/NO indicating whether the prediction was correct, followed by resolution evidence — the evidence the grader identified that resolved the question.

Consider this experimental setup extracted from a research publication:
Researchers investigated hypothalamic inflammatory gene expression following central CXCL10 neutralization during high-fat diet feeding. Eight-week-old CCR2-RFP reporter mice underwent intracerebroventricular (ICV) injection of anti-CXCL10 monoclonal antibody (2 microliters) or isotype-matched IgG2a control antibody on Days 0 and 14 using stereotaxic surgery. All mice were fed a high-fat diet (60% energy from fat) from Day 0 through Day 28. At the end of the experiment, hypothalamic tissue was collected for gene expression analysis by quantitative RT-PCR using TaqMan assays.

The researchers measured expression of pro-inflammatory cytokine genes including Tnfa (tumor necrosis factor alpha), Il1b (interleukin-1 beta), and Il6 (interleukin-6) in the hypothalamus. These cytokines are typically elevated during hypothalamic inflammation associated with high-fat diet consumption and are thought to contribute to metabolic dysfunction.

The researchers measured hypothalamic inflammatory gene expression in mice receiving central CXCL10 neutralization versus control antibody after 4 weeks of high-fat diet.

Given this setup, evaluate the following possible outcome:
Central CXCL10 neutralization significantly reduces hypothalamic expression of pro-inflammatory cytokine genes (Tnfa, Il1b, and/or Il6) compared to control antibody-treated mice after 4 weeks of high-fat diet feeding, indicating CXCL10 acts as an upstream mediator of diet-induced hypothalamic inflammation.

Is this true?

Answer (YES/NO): NO